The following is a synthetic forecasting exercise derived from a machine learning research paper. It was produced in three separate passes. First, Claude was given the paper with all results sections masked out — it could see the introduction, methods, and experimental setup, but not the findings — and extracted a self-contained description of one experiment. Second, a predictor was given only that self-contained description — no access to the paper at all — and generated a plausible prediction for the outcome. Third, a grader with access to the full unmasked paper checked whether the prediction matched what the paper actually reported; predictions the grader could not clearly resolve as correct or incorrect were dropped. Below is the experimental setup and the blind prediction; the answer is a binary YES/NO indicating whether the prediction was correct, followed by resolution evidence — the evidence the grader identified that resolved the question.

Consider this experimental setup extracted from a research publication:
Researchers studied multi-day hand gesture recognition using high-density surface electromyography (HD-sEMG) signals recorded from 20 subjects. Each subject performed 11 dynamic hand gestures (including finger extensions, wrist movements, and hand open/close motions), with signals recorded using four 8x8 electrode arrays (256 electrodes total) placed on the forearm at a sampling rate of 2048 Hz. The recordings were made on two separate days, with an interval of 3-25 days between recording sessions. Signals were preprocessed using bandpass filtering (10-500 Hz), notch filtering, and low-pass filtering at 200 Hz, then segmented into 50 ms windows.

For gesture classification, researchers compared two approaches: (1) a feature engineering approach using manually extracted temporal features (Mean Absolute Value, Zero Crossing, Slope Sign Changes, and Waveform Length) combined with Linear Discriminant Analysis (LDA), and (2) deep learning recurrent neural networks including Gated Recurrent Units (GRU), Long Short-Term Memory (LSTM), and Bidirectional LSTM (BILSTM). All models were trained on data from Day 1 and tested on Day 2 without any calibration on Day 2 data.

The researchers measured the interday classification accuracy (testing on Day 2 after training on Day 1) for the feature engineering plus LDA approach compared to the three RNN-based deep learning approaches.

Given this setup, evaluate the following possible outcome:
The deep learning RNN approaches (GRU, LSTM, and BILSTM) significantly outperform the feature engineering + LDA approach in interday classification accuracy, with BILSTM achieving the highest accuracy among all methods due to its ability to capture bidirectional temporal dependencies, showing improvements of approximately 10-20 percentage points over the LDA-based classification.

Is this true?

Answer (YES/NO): NO